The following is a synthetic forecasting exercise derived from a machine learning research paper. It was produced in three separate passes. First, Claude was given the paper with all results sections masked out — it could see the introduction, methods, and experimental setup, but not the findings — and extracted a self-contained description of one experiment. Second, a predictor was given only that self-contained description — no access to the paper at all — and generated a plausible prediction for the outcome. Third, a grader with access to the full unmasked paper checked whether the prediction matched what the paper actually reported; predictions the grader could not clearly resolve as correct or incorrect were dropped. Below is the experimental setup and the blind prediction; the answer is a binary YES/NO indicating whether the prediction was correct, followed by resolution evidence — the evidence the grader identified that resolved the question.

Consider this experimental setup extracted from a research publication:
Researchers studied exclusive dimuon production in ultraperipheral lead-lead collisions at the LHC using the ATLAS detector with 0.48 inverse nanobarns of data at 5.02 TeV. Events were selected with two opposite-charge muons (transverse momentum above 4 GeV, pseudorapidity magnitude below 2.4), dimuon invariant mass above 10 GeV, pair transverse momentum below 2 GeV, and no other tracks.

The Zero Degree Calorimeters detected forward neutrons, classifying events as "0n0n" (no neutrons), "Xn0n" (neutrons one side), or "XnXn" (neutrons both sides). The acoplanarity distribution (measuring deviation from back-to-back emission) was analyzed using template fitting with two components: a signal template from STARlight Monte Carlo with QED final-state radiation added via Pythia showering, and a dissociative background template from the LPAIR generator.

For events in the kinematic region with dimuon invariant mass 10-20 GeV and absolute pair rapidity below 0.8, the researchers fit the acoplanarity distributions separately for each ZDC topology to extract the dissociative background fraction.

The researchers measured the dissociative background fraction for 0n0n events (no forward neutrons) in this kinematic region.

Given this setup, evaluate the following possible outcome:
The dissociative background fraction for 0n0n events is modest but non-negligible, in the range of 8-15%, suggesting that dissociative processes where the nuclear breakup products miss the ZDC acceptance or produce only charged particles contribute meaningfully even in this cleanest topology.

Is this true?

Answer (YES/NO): NO